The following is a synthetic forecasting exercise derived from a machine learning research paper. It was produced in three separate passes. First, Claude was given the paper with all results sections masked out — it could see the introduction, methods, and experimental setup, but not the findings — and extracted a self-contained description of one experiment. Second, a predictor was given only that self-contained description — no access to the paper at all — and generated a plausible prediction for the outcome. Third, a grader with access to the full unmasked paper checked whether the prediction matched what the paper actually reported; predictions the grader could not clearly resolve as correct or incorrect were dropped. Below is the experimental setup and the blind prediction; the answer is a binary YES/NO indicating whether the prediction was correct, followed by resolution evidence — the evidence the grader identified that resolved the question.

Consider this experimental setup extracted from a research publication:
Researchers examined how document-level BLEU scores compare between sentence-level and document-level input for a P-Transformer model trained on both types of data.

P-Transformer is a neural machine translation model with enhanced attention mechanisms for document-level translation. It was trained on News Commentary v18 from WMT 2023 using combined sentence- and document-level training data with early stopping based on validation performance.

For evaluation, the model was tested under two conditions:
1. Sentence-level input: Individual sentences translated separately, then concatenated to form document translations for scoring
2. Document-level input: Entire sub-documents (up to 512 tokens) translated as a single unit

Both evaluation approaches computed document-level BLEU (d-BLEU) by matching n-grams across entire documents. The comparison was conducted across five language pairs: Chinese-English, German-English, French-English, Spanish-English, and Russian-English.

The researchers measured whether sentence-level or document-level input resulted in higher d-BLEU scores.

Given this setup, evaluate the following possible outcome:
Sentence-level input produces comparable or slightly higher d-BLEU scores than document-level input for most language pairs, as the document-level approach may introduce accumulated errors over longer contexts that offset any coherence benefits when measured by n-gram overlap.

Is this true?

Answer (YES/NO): NO